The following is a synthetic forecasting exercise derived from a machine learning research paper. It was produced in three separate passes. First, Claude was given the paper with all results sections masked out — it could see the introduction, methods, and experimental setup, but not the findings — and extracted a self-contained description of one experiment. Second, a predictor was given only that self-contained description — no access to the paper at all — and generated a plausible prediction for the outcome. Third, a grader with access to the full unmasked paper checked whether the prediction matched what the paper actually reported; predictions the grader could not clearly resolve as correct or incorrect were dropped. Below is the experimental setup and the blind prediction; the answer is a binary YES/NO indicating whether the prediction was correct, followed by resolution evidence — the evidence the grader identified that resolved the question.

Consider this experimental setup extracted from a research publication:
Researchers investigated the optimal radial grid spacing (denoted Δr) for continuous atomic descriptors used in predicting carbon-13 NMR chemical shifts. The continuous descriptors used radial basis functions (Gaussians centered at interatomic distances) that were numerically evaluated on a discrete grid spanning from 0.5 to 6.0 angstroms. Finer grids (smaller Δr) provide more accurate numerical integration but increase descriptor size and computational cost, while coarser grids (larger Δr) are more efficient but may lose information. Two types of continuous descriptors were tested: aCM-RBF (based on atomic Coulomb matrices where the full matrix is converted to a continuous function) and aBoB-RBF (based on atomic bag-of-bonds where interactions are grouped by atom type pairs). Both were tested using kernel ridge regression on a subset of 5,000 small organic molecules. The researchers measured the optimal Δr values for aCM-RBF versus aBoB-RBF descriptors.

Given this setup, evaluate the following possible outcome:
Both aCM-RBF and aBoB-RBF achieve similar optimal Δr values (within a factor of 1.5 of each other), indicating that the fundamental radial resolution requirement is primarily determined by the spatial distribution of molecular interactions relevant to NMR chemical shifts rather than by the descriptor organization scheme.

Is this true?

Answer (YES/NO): NO